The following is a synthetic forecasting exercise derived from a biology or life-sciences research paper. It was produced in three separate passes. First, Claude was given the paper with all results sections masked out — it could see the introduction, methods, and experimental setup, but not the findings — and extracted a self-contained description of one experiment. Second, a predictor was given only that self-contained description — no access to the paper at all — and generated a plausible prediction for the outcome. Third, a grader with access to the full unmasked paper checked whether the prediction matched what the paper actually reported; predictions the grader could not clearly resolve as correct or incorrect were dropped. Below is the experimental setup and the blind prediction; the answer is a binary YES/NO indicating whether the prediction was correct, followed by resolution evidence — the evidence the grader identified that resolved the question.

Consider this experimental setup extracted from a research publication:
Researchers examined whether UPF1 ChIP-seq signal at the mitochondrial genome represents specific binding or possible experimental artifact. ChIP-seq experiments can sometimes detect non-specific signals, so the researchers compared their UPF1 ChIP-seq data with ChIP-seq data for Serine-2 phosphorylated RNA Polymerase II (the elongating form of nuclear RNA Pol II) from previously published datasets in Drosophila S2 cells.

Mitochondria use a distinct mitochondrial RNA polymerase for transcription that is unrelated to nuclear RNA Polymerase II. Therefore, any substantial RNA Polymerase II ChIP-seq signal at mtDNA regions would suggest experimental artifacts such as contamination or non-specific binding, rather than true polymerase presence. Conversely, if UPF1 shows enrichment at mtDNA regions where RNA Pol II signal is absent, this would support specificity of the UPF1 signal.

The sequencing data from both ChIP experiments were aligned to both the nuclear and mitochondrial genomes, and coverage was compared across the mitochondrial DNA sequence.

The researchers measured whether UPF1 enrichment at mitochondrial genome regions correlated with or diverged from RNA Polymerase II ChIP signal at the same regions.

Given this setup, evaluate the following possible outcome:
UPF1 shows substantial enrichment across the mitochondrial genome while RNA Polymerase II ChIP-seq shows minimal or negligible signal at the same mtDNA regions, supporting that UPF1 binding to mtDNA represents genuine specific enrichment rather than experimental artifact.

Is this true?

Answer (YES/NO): YES